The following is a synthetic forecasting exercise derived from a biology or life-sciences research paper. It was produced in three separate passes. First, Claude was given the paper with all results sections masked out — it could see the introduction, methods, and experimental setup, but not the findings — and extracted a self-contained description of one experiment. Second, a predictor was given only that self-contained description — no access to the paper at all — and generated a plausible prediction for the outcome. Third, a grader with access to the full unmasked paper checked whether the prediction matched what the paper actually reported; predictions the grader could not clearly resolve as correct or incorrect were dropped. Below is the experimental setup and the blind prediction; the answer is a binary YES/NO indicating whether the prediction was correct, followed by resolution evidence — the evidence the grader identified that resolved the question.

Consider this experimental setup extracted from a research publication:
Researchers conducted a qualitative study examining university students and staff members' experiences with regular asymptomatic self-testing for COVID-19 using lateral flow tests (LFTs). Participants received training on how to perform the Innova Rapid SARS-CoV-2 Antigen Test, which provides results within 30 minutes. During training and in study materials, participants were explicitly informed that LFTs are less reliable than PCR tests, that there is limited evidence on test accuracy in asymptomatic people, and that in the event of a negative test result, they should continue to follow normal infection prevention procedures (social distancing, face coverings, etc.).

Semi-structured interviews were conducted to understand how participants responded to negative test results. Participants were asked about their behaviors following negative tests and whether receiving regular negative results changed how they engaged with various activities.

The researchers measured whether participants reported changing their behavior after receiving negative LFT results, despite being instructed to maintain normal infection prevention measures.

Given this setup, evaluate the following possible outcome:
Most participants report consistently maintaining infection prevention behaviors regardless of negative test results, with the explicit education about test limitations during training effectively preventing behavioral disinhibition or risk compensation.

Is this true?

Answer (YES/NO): NO